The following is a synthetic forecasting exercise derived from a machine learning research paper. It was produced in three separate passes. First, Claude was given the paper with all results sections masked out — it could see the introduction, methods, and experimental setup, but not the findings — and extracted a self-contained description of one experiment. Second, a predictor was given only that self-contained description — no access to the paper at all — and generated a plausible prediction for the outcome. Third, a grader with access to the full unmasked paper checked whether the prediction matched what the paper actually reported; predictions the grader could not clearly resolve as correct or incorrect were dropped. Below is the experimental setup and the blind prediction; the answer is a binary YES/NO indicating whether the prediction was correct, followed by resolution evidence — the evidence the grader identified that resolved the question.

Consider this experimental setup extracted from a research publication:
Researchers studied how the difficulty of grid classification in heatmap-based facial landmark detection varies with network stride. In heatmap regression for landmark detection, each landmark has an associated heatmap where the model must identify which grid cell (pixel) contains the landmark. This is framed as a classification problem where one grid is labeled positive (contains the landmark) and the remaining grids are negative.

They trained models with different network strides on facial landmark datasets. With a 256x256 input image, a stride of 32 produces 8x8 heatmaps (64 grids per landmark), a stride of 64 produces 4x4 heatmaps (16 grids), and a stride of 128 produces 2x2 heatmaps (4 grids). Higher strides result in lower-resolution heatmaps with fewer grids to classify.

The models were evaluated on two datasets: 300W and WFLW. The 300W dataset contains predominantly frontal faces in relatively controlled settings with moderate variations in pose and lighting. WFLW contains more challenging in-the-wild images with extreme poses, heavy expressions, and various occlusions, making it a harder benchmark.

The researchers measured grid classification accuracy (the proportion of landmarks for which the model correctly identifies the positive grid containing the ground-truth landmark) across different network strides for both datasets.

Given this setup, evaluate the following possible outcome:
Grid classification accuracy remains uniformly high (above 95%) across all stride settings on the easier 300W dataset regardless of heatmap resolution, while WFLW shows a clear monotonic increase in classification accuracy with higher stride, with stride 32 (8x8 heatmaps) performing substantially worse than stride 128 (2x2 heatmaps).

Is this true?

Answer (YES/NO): NO